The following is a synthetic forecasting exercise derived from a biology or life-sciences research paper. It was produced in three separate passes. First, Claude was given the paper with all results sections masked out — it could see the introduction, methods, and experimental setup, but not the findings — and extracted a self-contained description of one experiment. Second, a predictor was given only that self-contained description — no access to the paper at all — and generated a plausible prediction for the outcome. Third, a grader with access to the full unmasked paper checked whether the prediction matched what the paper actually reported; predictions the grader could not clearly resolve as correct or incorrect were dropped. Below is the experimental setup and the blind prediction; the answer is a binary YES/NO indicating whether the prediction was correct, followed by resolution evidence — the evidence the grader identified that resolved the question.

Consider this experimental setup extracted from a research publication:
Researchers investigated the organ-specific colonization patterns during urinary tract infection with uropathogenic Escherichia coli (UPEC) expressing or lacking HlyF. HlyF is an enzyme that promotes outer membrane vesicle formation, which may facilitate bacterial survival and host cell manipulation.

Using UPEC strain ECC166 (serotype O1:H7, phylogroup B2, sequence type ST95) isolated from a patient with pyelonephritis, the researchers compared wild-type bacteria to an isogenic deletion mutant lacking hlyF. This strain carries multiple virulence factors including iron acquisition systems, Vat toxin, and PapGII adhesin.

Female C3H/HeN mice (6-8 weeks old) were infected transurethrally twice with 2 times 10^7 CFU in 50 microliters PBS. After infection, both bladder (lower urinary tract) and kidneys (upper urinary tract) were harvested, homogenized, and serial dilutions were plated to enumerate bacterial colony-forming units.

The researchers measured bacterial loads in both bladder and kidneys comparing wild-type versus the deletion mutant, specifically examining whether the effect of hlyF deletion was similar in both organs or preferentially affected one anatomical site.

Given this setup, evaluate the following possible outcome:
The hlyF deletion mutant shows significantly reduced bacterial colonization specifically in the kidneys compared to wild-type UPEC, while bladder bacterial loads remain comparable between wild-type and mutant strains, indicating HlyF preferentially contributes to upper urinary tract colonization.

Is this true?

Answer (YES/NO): YES